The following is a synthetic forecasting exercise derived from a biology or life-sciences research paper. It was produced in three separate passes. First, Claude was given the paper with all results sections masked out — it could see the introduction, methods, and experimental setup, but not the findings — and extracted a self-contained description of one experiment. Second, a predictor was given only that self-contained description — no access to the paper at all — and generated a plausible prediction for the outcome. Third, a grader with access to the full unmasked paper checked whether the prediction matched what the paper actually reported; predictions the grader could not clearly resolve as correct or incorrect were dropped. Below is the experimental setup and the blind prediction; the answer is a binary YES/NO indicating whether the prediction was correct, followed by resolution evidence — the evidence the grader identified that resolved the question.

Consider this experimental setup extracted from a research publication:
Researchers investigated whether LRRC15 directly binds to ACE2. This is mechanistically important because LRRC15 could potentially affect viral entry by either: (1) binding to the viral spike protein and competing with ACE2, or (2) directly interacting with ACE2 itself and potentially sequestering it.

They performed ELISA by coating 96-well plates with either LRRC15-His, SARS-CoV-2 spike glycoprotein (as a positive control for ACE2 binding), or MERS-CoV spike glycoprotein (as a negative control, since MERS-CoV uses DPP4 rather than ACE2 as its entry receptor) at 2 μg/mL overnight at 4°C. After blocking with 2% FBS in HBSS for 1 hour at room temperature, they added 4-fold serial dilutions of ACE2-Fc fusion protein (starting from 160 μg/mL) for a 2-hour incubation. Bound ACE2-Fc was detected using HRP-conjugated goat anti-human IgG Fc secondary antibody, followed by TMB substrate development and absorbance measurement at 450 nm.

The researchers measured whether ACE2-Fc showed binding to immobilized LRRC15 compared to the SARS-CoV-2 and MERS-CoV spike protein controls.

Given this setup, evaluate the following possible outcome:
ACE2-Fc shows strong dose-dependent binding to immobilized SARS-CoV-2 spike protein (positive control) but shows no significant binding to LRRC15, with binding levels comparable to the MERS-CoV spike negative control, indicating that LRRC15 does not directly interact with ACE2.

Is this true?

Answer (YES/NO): YES